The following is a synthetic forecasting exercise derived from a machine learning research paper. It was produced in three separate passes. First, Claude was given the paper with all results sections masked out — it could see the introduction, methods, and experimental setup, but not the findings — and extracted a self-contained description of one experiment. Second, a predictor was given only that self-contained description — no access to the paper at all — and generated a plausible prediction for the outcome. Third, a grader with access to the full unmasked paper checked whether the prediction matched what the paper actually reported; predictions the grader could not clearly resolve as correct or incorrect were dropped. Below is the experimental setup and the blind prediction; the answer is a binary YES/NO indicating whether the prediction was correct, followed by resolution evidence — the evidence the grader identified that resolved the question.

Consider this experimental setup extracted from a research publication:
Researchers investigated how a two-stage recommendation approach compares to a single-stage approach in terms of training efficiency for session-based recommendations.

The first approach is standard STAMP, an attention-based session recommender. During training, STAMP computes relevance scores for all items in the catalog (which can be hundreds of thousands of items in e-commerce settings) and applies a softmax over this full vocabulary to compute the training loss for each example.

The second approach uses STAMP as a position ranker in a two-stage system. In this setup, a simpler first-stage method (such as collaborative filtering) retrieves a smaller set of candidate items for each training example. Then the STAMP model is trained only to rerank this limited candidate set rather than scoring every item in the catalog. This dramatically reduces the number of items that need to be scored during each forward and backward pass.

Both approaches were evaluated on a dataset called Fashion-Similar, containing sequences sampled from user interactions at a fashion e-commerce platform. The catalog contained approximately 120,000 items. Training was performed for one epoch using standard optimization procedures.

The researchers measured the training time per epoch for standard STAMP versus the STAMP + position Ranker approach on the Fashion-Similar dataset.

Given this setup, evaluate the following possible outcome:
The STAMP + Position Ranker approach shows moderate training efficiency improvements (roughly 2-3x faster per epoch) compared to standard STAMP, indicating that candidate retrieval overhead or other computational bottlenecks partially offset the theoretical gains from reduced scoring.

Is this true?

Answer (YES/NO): NO